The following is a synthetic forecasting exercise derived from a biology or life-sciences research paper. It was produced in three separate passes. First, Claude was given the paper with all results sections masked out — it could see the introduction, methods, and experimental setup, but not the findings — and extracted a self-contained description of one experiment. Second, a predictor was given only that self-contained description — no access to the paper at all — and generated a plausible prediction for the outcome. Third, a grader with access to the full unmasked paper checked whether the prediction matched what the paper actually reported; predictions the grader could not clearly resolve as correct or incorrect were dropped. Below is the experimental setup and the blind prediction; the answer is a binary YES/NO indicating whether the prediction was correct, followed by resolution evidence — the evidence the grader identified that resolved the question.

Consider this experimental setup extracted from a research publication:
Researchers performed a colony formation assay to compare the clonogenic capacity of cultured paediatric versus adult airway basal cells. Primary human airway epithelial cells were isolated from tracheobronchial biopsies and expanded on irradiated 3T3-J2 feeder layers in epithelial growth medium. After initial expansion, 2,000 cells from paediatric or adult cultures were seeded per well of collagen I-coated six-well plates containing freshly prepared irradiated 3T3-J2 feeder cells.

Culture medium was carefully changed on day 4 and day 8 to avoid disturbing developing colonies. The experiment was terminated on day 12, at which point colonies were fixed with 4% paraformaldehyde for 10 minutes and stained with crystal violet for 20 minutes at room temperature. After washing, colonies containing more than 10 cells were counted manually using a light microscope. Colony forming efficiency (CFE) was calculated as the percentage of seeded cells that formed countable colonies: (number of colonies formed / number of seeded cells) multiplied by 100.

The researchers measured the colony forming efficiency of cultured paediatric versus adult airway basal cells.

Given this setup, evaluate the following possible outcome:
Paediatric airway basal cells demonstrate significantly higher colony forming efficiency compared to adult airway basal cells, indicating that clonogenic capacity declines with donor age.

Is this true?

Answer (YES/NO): NO